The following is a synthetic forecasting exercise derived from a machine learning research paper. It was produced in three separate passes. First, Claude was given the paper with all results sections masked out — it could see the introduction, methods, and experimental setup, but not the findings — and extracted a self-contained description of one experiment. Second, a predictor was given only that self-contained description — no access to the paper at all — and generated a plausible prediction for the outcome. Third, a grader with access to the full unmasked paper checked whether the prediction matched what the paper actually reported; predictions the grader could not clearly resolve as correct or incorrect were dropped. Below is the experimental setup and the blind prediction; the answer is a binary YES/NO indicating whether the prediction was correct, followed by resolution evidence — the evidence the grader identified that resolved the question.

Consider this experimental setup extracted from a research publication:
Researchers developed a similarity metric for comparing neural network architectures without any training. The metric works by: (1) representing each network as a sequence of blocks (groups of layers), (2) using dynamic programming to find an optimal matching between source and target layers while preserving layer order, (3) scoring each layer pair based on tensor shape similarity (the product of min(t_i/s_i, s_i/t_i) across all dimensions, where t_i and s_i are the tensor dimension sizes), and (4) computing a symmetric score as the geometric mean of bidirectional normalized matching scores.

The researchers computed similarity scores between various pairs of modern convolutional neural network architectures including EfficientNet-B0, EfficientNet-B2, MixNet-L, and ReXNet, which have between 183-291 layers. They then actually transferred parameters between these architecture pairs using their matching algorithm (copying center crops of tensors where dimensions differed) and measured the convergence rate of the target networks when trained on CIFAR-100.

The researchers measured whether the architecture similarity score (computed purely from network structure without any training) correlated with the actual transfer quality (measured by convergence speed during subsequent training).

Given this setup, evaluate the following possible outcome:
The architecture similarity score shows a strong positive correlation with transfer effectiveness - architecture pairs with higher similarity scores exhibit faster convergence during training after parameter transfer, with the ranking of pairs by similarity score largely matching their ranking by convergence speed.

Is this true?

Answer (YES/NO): NO